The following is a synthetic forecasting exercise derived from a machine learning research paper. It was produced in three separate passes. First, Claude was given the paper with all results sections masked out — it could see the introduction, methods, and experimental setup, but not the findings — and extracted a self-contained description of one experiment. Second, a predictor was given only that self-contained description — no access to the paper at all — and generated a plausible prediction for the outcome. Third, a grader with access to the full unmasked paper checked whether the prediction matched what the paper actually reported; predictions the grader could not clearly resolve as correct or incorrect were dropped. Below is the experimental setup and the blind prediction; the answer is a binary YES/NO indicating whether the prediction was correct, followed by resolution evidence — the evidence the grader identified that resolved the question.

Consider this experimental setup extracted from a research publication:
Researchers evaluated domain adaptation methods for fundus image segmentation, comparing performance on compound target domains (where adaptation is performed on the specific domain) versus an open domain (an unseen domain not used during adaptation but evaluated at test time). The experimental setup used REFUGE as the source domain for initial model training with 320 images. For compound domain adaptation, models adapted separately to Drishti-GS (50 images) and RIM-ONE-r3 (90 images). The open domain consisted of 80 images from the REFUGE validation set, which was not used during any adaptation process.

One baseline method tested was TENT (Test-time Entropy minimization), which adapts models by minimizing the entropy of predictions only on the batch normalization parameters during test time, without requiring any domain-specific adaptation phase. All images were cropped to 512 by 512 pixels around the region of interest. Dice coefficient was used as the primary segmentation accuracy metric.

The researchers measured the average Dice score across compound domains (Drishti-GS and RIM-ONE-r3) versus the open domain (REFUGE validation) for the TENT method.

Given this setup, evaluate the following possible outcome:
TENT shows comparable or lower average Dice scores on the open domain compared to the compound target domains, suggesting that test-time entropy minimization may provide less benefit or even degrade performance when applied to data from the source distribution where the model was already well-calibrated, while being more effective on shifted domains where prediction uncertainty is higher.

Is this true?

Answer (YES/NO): YES